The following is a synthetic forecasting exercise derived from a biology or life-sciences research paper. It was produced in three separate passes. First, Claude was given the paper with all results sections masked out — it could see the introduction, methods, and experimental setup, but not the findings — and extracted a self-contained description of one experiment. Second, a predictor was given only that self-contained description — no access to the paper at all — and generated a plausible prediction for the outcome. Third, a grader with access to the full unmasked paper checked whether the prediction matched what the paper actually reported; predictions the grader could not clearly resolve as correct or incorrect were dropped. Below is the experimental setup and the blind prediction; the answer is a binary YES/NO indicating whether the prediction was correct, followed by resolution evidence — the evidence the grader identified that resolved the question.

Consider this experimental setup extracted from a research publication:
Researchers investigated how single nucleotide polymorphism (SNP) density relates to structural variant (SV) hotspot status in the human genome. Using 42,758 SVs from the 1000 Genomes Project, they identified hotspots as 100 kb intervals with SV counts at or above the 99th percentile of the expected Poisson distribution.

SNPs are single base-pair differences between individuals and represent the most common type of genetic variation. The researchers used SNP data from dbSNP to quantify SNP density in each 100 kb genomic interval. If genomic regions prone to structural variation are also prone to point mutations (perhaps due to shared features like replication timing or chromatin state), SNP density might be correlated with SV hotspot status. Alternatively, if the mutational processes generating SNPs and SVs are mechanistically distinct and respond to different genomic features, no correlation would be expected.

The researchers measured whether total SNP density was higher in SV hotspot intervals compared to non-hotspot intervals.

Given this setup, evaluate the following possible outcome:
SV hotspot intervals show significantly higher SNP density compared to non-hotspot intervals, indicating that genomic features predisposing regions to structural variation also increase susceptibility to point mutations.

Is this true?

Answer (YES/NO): NO